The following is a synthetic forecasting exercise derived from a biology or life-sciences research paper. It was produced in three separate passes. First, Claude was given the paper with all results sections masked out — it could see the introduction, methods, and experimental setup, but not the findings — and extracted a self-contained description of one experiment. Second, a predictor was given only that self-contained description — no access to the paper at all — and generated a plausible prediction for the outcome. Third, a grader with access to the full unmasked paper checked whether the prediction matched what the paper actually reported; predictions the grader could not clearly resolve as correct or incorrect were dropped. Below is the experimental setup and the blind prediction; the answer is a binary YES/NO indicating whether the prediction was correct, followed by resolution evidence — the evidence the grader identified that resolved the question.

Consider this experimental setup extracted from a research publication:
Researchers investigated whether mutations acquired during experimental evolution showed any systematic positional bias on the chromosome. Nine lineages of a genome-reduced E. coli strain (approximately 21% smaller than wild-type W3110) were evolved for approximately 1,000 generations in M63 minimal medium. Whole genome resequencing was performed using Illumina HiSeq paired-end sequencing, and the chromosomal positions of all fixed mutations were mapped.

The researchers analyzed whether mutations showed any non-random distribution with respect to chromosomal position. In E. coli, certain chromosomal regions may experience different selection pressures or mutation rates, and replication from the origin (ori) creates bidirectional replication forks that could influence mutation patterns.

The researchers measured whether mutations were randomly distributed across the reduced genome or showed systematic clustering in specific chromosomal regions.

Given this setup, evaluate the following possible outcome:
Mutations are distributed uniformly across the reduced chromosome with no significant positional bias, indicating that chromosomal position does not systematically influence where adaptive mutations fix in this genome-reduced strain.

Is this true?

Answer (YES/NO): YES